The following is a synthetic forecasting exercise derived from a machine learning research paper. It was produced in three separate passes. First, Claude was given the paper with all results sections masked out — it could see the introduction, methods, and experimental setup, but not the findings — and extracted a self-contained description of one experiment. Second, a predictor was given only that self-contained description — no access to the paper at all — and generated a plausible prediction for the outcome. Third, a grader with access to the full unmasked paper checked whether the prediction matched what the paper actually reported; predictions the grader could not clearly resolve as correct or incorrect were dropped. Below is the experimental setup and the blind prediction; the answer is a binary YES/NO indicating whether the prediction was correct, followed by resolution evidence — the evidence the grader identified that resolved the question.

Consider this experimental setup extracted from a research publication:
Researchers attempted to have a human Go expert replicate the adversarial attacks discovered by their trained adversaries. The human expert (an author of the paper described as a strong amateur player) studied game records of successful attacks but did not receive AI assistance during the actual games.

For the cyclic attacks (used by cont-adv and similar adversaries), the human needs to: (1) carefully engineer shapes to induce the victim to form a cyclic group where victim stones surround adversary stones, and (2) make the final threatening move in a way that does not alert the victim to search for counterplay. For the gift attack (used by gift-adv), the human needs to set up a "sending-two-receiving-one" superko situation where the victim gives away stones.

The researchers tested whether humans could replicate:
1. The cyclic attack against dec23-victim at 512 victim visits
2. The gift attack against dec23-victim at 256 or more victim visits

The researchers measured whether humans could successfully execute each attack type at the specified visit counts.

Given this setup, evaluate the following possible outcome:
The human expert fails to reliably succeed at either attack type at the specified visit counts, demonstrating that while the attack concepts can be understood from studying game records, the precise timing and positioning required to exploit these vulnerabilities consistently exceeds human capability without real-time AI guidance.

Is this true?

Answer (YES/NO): NO